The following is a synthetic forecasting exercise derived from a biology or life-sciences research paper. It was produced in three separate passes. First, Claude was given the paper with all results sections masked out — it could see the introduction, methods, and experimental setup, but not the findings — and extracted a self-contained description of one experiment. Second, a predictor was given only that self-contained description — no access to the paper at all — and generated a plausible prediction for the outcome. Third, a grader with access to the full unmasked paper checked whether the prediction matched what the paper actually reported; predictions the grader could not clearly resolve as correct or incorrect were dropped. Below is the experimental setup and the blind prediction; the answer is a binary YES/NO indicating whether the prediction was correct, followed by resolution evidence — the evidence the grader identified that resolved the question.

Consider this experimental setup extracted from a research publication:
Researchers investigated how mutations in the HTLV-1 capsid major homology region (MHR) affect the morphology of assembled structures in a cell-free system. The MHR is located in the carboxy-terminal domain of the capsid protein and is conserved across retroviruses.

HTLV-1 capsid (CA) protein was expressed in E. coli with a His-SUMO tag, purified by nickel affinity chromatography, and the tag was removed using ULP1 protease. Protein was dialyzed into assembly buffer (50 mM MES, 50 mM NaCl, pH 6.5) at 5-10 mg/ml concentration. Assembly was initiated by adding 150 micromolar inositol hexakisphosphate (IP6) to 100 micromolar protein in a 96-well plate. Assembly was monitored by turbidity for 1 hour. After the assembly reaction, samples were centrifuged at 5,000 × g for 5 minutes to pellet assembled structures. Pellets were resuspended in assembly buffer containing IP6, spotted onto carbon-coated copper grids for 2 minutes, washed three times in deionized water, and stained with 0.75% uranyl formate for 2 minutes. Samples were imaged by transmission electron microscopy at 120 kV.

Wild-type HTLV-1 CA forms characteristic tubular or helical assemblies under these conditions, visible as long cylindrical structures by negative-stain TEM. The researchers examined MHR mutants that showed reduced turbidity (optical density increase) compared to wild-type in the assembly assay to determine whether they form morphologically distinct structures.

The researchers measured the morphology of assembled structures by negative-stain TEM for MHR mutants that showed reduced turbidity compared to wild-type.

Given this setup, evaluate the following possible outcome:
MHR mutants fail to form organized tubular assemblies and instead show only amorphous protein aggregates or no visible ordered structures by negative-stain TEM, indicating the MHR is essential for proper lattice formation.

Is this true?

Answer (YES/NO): NO